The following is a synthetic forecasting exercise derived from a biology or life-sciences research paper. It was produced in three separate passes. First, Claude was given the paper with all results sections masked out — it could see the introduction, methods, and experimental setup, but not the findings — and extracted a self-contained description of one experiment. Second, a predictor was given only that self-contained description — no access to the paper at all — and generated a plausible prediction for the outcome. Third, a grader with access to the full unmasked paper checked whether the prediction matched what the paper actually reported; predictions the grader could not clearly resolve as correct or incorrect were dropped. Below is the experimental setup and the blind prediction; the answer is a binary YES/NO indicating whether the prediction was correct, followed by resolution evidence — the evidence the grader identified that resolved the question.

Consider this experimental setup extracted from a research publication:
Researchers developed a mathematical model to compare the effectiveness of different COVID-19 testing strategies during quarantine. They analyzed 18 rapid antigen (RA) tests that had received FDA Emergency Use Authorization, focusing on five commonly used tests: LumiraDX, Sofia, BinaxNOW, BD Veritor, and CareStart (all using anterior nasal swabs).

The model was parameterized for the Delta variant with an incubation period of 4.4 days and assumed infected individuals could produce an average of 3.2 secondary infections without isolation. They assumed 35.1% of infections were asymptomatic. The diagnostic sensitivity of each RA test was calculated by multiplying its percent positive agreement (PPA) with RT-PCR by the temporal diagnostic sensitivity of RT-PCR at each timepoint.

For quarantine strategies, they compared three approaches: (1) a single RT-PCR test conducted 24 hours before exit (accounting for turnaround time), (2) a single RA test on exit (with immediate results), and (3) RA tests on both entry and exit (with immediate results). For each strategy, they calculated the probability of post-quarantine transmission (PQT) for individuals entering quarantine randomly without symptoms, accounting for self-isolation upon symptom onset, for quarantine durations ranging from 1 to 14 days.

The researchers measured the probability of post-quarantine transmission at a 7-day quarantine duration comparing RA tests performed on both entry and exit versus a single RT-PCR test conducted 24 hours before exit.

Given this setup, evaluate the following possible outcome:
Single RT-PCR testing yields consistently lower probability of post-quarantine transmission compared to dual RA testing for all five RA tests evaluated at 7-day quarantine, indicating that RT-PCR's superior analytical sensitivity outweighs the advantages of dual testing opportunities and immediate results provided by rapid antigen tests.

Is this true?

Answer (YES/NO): NO